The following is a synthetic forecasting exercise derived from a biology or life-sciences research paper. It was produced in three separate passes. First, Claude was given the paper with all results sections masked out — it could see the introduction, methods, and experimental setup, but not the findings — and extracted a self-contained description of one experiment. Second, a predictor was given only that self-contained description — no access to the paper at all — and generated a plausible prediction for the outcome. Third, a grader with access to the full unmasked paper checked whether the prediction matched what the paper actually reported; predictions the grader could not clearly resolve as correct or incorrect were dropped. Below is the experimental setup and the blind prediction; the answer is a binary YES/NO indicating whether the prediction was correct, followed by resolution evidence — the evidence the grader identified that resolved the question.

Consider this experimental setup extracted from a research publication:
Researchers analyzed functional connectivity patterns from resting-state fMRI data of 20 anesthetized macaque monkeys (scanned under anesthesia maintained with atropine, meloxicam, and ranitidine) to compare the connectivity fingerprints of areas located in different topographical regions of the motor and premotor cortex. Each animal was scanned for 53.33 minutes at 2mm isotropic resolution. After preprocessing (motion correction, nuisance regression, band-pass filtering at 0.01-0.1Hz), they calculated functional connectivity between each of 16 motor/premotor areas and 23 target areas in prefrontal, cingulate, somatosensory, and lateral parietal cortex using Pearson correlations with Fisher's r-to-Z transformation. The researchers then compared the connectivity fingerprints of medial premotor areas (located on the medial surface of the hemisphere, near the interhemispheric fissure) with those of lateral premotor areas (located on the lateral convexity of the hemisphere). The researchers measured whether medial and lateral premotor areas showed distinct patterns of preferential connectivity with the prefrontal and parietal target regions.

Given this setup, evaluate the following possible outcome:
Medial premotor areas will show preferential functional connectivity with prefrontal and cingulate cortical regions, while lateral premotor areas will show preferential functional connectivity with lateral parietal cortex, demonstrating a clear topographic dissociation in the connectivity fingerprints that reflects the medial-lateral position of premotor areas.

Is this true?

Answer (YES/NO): NO